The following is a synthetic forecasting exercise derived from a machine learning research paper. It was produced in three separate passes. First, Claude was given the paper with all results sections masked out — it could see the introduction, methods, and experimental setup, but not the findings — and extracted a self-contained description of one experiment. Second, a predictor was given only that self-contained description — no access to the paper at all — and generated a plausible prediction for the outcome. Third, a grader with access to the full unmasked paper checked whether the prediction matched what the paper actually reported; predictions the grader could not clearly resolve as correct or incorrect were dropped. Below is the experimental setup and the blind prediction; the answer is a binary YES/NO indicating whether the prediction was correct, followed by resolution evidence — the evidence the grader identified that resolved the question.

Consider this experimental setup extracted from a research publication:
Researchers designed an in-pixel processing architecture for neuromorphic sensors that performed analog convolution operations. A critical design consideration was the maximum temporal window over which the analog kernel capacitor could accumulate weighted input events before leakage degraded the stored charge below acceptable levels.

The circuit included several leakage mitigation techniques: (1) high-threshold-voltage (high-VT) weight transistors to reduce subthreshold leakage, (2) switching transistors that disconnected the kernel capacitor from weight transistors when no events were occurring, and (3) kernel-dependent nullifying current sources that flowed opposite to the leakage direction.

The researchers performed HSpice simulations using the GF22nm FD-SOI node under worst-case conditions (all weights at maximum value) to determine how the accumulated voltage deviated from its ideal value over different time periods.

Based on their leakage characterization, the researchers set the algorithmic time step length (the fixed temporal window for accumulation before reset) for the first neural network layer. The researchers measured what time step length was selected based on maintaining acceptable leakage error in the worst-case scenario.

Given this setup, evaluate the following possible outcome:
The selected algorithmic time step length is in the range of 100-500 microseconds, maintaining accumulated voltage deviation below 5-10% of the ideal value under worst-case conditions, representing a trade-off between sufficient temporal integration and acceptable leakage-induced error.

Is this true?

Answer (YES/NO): NO